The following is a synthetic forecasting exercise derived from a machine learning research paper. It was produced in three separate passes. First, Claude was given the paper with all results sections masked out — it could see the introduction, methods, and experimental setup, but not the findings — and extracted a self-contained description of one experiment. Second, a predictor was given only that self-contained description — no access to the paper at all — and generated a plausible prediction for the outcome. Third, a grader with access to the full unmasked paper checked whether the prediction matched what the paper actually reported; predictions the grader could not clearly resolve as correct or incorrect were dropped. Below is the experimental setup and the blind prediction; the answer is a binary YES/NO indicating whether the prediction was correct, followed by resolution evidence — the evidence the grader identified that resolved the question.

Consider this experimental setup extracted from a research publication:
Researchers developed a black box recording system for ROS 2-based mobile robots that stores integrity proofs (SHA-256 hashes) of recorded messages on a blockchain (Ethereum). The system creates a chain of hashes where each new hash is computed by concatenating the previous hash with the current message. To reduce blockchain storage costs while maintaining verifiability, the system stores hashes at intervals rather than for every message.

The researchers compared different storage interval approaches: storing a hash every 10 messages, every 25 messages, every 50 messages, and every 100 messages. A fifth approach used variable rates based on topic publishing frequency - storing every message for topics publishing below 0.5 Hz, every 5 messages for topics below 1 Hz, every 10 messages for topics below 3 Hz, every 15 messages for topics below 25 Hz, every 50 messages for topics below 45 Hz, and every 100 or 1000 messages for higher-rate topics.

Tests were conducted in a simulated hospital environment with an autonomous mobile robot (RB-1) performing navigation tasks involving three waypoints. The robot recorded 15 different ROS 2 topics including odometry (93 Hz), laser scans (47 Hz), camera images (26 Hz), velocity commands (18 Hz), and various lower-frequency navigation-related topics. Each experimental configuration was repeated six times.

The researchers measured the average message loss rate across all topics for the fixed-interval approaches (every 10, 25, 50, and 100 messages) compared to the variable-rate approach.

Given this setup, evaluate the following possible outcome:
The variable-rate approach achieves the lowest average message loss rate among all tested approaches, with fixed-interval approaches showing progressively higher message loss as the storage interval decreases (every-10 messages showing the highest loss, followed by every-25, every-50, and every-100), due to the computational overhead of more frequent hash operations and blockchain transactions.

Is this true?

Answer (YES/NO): NO